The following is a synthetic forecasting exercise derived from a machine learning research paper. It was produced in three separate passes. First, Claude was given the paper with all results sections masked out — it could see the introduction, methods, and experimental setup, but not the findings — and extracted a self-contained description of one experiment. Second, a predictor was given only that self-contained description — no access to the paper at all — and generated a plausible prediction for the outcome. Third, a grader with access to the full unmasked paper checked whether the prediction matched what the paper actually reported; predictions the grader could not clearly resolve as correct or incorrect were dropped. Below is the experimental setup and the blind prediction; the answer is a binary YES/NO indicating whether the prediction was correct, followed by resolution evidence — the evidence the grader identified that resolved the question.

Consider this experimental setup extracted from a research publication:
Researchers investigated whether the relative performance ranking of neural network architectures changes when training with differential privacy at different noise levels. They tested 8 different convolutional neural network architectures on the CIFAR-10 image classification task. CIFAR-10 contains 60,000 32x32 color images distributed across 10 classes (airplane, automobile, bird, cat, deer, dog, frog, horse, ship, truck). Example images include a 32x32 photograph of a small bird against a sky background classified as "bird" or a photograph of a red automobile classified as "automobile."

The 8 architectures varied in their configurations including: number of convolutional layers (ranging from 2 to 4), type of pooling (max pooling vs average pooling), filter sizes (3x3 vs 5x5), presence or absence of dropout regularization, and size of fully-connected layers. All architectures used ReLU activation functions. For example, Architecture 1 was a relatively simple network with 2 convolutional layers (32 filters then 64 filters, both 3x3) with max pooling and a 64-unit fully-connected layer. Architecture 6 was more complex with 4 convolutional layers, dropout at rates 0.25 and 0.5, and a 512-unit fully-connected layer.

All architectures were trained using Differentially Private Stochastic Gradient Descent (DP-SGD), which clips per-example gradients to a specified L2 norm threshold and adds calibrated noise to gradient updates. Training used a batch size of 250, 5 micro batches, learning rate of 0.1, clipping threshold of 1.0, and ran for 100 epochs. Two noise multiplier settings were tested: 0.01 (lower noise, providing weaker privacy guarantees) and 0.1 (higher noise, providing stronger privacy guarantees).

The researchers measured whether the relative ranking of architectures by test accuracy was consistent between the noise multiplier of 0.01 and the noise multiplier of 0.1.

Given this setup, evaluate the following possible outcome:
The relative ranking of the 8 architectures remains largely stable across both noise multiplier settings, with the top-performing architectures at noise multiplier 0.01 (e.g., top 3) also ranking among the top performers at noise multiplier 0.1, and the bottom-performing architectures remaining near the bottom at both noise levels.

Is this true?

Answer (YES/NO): NO